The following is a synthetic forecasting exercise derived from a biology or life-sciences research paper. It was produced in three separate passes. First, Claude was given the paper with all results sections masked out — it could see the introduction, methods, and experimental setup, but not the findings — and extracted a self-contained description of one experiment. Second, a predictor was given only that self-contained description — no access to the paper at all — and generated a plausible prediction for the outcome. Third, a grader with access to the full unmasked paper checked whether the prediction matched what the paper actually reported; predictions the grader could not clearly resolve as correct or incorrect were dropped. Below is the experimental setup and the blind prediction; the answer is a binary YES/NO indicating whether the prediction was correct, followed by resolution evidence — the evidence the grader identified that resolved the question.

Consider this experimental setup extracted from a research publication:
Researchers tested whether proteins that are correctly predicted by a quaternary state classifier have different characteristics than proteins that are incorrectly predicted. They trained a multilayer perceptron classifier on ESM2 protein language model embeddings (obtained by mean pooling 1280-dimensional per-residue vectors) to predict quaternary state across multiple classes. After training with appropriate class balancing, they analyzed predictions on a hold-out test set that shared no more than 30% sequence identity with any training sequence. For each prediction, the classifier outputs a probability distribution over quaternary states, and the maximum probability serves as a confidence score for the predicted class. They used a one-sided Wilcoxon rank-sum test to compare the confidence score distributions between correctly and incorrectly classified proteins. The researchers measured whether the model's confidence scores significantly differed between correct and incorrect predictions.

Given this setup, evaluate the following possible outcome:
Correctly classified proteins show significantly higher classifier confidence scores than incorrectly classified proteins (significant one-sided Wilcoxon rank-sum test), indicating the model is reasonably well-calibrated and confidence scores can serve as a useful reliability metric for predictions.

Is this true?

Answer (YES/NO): YES